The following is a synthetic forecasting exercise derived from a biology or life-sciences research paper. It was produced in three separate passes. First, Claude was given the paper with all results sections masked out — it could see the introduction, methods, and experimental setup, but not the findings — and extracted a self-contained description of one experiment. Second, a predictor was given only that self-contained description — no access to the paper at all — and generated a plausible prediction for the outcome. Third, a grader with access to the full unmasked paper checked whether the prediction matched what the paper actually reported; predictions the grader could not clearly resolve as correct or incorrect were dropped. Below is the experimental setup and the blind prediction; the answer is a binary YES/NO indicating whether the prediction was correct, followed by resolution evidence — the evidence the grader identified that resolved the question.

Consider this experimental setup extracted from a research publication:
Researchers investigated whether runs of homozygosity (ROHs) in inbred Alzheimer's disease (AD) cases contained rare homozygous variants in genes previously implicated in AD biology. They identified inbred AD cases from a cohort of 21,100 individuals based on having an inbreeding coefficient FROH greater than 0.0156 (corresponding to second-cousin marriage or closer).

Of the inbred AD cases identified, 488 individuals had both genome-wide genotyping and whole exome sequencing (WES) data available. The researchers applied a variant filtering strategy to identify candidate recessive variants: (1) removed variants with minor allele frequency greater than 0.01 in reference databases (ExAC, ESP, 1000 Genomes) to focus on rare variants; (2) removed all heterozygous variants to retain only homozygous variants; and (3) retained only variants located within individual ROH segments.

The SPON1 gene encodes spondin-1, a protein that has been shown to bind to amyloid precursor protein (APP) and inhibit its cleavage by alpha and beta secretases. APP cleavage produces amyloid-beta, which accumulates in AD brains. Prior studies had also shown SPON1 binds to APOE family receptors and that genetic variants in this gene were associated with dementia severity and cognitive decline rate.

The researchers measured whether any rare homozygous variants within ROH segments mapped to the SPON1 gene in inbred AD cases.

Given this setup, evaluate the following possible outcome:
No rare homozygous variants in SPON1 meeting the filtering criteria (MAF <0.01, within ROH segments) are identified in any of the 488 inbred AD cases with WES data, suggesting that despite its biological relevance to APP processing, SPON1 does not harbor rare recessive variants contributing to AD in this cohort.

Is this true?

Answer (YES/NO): NO